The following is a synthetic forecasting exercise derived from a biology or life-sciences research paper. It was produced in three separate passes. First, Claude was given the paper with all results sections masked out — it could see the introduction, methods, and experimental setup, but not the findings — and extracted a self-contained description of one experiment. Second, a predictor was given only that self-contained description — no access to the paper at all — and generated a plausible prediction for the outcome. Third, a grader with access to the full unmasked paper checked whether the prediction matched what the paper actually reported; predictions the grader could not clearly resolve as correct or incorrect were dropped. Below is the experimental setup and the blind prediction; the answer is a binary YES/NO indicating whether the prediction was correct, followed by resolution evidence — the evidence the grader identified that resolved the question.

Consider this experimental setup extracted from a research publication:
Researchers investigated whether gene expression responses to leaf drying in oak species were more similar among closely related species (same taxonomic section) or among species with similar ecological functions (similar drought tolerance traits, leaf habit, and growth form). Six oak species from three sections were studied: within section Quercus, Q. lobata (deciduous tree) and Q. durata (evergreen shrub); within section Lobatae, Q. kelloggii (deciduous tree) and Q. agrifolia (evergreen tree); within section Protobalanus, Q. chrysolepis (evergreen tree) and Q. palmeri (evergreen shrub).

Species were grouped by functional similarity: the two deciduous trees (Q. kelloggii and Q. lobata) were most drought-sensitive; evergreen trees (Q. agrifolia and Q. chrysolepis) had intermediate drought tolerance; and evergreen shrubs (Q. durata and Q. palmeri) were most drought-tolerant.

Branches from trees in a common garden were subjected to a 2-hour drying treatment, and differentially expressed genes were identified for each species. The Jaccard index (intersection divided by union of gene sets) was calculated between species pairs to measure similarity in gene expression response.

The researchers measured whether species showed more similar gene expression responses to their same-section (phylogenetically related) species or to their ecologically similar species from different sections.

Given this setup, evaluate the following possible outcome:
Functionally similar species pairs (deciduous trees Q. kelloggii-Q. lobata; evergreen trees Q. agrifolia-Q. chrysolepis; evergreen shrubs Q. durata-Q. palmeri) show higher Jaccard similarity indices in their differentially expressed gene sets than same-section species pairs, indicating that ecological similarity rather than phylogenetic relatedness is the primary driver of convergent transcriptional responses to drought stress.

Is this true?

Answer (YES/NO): NO